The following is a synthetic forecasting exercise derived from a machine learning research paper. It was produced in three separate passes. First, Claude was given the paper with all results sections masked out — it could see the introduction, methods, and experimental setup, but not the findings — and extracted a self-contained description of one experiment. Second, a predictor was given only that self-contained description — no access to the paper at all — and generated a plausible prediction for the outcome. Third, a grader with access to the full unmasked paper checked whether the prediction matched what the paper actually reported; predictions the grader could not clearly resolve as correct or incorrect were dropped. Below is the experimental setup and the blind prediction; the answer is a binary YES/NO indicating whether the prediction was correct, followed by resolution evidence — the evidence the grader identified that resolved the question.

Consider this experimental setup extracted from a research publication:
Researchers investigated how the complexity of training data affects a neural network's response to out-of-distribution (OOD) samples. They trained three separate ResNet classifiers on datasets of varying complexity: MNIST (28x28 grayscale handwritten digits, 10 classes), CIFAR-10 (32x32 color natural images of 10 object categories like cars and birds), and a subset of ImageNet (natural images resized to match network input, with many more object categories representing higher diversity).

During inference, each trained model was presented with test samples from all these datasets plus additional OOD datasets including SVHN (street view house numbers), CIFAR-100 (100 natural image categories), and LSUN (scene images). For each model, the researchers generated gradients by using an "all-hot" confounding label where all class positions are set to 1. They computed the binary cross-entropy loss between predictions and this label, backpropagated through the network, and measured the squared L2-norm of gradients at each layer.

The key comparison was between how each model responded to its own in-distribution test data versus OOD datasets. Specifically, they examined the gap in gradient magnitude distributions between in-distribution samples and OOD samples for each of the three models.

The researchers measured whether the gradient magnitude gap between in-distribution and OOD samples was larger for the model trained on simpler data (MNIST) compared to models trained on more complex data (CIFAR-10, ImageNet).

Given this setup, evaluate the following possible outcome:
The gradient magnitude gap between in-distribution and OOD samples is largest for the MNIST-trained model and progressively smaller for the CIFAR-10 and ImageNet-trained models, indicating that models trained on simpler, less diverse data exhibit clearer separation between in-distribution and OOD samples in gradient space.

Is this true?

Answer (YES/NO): YES